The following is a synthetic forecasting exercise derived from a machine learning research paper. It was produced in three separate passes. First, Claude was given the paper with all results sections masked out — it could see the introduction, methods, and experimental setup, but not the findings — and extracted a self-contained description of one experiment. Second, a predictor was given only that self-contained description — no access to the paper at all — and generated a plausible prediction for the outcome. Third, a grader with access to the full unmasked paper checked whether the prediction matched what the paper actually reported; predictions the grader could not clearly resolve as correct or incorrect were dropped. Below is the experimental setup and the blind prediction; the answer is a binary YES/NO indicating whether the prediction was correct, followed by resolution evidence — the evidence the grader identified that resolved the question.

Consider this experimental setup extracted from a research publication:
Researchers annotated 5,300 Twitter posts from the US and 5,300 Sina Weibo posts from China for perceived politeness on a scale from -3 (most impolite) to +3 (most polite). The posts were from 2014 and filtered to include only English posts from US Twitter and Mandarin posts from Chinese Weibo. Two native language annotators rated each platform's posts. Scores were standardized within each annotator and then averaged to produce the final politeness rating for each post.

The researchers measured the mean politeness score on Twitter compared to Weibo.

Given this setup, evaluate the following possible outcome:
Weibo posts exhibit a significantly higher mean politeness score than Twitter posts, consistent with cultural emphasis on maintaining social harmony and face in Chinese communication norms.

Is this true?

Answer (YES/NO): NO